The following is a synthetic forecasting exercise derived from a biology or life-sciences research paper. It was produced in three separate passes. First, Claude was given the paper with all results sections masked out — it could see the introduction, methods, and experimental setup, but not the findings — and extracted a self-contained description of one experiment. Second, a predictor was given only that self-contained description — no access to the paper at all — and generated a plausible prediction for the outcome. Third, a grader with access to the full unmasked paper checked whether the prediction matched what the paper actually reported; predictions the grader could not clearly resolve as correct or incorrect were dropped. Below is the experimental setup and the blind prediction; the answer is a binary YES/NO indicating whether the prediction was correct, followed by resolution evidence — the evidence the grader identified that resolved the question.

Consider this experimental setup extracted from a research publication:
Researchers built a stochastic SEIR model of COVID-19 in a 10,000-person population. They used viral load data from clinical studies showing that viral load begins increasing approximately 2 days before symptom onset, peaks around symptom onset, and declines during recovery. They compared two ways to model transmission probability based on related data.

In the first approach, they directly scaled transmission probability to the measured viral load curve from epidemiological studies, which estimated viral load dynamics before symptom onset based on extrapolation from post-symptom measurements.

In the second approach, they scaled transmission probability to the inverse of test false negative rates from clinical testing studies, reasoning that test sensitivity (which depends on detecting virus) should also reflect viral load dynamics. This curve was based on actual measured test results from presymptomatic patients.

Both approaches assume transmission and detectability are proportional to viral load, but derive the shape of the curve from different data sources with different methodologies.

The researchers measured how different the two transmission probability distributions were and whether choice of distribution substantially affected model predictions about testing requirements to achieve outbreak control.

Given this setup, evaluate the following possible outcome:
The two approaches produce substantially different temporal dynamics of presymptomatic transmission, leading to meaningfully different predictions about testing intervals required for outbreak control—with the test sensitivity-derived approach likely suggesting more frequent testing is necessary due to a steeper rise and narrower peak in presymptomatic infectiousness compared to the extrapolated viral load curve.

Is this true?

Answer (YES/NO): NO